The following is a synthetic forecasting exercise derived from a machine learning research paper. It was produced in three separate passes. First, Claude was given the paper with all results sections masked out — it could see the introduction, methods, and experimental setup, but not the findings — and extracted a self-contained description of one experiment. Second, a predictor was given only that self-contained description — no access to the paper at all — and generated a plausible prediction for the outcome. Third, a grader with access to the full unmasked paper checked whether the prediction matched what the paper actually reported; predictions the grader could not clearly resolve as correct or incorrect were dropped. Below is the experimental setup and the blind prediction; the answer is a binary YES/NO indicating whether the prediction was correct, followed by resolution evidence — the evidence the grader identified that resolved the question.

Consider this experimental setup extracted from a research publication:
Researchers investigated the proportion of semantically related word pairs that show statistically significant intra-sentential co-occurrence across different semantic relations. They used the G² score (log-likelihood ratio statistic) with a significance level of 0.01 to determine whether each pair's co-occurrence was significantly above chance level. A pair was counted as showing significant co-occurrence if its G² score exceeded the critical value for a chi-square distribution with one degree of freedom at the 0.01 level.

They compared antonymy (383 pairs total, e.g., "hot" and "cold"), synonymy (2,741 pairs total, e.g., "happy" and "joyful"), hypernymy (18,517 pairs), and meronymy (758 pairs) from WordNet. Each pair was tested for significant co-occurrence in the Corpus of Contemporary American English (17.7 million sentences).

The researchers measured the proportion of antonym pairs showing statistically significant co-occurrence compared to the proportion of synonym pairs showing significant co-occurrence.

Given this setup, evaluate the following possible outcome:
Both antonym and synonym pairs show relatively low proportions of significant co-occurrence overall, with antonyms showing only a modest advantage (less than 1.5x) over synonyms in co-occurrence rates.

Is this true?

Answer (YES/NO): NO